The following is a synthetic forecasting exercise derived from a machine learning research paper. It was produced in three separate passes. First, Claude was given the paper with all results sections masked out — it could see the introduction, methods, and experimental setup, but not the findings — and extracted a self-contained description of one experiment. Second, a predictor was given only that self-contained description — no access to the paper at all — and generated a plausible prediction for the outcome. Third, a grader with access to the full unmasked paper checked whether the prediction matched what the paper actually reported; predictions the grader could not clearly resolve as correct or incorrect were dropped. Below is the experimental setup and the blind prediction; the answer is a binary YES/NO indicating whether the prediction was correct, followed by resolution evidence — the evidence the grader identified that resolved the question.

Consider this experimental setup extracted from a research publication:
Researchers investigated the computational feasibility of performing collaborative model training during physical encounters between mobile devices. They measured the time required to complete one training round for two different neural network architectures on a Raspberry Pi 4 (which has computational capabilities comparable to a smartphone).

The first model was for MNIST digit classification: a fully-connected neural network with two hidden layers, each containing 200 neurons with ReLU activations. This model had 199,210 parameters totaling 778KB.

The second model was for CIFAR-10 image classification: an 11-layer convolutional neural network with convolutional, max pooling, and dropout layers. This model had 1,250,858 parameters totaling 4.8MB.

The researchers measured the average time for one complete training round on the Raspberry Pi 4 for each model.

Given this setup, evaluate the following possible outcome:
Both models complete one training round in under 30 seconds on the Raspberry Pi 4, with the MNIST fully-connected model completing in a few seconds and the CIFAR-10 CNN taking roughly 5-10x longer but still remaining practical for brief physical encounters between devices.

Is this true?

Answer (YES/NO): NO